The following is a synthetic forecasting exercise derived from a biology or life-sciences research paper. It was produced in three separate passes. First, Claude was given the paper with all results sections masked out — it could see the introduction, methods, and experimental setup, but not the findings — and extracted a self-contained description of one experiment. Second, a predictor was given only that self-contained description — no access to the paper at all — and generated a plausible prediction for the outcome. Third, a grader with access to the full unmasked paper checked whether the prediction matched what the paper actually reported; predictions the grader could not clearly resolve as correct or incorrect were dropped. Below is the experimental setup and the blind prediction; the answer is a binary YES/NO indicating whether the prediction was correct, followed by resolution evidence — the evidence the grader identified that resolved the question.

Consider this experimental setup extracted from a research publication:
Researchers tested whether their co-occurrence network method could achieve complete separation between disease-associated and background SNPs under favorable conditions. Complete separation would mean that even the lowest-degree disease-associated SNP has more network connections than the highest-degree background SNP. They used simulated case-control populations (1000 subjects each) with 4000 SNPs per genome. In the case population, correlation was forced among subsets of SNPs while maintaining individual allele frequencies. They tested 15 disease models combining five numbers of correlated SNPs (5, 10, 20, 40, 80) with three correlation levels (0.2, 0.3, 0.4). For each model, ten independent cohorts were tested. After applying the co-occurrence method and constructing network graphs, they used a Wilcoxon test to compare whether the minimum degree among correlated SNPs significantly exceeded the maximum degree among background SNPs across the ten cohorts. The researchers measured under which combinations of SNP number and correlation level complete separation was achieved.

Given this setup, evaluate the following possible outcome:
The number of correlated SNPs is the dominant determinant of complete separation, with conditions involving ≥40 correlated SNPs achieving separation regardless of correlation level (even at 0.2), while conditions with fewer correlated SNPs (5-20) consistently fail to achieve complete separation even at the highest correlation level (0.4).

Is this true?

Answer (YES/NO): NO